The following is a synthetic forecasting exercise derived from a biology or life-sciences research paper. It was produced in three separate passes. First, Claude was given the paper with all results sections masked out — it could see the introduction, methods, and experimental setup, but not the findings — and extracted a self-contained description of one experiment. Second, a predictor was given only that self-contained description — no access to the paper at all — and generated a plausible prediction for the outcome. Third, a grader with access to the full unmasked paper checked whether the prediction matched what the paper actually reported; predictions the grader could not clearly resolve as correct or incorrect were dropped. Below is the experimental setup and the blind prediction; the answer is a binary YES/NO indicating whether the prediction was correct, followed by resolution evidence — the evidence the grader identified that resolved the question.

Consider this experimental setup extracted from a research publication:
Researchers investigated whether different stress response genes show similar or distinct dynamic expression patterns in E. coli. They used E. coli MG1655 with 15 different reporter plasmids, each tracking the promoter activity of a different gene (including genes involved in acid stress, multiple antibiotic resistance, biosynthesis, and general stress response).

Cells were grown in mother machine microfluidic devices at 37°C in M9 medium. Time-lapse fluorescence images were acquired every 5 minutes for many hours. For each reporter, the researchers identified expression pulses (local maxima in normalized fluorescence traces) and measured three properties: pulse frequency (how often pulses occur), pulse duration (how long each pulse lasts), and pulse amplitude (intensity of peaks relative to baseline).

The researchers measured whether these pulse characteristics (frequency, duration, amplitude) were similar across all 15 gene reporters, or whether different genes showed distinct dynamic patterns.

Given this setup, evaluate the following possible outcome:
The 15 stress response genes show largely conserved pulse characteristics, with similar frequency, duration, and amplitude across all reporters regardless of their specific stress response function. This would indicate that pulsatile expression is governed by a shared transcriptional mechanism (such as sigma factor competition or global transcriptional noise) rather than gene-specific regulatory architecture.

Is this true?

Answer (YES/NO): NO